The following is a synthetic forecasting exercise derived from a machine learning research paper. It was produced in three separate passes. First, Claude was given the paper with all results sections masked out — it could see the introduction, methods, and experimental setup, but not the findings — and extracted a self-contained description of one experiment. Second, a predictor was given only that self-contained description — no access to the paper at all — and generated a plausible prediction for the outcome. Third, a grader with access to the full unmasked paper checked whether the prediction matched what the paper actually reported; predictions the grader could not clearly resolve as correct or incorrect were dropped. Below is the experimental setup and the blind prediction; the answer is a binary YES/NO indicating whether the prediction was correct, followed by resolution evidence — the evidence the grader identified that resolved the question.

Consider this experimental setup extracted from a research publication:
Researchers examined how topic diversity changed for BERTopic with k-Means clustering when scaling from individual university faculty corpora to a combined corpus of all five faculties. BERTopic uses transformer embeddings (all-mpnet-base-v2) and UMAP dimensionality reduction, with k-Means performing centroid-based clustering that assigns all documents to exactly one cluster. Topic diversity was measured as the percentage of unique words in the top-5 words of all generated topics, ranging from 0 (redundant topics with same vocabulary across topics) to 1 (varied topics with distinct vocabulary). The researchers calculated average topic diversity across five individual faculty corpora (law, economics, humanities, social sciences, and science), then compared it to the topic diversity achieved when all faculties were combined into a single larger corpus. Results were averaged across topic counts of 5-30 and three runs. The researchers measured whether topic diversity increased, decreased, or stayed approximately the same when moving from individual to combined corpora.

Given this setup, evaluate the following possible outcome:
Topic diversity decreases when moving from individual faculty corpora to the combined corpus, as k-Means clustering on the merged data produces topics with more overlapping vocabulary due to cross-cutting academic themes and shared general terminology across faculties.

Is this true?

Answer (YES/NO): YES